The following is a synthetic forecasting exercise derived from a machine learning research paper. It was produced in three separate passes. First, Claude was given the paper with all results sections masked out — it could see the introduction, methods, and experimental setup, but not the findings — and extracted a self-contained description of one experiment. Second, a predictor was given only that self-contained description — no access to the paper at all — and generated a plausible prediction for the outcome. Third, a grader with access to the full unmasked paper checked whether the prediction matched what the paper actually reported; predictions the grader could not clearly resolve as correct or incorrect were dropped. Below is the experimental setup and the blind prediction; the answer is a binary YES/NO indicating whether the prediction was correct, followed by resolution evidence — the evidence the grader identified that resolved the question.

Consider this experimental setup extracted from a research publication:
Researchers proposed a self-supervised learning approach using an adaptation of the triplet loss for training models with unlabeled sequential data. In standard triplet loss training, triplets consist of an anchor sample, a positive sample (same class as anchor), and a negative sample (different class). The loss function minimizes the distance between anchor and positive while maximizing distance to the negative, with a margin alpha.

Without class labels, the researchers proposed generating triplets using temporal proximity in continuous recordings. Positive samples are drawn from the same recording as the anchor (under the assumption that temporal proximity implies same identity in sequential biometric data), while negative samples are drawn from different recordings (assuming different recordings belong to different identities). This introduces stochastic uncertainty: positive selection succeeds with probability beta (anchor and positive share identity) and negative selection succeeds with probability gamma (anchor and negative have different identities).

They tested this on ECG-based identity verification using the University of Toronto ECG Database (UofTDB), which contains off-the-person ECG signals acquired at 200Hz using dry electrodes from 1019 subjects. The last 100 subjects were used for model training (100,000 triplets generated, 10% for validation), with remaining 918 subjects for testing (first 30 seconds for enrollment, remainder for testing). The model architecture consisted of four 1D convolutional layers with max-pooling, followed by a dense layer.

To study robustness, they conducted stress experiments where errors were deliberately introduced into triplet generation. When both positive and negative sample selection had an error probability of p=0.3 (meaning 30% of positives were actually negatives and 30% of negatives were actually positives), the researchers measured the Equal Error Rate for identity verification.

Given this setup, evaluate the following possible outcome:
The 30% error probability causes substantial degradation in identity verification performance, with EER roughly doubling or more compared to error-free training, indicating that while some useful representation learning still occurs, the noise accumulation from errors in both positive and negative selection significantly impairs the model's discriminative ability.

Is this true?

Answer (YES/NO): NO